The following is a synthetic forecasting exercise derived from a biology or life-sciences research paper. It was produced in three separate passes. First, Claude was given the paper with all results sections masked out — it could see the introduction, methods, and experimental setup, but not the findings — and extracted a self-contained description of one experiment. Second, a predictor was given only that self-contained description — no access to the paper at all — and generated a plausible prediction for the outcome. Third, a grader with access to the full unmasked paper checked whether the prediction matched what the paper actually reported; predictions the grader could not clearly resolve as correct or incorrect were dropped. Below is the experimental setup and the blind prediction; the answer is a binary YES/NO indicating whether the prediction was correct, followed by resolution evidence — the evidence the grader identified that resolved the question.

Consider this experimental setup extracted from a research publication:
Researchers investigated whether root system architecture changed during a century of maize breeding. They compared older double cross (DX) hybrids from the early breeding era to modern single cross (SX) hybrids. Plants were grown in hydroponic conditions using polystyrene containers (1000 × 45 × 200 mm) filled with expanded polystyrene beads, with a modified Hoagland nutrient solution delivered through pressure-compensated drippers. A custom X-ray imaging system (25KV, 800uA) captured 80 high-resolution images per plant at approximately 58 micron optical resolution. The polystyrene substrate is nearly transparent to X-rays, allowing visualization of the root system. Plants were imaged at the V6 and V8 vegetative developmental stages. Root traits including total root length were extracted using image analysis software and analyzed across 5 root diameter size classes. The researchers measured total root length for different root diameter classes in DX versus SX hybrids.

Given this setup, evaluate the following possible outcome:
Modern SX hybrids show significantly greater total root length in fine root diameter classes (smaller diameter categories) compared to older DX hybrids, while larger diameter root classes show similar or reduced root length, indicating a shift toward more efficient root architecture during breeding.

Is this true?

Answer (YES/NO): NO